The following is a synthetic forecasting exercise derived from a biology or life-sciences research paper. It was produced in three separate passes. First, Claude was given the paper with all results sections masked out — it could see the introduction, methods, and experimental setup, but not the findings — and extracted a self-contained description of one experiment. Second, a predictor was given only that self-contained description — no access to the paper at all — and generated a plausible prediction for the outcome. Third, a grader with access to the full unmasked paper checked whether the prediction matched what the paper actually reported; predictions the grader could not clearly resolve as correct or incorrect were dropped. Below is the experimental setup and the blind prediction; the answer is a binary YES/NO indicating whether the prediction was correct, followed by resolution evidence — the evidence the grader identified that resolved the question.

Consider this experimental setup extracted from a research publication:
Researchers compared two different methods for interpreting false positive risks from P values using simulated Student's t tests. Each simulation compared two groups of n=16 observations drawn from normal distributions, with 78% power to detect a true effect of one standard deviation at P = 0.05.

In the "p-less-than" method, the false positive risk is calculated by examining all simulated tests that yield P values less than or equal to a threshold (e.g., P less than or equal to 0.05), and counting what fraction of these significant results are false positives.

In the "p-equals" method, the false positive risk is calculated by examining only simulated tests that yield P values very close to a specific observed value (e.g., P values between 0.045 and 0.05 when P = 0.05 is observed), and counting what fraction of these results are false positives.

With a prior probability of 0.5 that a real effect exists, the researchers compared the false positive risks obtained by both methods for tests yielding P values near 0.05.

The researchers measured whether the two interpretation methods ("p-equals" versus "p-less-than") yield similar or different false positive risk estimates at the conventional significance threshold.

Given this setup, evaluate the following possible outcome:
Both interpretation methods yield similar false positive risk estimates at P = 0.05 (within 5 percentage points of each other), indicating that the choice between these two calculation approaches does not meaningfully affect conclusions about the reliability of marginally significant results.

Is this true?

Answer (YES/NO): NO